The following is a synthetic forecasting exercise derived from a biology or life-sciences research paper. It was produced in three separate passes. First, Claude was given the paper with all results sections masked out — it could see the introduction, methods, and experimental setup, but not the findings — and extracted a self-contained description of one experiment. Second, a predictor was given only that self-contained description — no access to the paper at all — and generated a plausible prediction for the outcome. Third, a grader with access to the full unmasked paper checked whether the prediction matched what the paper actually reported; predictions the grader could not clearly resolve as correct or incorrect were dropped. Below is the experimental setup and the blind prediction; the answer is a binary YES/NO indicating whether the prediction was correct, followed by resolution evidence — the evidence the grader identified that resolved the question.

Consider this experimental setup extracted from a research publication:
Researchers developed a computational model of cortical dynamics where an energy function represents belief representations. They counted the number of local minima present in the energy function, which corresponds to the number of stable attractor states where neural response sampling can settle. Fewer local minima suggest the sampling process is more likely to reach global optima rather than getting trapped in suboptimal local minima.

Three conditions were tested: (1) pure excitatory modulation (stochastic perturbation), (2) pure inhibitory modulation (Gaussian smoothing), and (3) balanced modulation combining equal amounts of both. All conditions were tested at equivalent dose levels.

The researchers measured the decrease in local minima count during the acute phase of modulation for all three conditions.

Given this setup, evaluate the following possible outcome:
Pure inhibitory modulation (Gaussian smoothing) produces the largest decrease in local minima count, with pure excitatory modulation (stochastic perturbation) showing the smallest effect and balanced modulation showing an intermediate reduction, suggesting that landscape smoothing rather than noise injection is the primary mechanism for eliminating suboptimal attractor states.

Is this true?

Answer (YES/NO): NO